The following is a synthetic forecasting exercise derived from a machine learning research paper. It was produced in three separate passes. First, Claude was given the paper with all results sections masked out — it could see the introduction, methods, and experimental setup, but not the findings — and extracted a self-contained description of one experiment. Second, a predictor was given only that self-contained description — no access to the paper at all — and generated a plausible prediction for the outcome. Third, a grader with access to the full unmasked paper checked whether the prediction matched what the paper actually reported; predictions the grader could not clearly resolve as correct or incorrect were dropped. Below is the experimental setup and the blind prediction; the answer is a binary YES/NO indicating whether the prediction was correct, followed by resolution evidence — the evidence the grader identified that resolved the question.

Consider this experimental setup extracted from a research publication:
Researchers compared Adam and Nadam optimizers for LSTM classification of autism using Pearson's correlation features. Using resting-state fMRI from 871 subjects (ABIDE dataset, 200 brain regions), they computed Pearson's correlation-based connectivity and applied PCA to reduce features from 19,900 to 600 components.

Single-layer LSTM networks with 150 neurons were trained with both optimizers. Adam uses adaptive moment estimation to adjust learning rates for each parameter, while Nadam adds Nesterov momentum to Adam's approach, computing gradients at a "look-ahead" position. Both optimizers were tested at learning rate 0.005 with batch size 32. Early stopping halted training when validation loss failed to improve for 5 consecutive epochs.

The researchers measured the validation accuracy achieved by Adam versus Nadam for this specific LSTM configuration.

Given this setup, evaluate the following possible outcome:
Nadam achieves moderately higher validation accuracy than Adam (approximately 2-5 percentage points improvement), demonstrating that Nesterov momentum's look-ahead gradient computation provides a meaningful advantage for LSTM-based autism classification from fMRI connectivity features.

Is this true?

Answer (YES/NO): NO